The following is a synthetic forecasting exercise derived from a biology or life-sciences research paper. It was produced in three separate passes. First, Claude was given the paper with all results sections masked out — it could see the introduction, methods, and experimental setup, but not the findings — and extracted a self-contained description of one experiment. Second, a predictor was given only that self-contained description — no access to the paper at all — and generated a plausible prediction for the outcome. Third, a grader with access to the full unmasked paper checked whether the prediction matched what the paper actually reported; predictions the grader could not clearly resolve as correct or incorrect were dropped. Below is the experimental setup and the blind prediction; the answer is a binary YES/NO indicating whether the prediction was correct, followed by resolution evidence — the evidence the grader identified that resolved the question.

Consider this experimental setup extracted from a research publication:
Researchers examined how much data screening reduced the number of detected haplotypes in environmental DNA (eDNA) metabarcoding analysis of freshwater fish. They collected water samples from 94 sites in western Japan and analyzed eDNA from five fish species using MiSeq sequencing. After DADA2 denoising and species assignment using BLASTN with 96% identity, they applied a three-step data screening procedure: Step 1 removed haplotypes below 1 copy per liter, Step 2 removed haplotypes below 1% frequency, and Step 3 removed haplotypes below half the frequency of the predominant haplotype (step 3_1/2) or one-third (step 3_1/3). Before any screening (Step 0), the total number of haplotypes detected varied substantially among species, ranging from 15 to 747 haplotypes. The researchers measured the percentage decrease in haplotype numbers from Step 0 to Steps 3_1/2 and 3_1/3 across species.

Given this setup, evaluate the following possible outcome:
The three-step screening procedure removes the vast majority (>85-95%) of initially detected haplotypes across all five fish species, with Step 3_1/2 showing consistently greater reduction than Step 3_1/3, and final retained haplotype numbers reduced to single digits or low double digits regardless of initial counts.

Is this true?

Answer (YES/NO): NO